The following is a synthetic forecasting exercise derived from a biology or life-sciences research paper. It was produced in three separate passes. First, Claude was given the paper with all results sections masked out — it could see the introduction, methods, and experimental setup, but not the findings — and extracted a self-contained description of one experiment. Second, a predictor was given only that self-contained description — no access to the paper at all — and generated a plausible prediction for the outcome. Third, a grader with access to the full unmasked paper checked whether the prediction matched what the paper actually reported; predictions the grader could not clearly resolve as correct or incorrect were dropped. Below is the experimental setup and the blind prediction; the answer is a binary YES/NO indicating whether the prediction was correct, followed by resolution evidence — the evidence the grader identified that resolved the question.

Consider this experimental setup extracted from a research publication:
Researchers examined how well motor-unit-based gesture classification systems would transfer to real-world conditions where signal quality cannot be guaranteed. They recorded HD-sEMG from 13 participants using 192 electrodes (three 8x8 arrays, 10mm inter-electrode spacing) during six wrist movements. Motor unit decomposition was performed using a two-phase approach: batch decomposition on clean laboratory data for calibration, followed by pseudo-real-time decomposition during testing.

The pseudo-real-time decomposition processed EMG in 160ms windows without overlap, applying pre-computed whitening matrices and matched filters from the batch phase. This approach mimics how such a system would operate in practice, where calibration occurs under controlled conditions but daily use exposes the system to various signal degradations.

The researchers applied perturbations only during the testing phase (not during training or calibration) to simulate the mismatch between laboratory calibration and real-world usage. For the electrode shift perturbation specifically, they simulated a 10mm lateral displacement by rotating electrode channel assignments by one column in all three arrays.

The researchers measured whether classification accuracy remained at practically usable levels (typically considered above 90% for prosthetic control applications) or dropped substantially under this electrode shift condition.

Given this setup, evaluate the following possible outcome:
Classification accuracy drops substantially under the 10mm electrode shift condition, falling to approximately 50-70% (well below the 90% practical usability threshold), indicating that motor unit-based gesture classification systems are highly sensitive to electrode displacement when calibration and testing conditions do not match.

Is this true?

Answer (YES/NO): NO